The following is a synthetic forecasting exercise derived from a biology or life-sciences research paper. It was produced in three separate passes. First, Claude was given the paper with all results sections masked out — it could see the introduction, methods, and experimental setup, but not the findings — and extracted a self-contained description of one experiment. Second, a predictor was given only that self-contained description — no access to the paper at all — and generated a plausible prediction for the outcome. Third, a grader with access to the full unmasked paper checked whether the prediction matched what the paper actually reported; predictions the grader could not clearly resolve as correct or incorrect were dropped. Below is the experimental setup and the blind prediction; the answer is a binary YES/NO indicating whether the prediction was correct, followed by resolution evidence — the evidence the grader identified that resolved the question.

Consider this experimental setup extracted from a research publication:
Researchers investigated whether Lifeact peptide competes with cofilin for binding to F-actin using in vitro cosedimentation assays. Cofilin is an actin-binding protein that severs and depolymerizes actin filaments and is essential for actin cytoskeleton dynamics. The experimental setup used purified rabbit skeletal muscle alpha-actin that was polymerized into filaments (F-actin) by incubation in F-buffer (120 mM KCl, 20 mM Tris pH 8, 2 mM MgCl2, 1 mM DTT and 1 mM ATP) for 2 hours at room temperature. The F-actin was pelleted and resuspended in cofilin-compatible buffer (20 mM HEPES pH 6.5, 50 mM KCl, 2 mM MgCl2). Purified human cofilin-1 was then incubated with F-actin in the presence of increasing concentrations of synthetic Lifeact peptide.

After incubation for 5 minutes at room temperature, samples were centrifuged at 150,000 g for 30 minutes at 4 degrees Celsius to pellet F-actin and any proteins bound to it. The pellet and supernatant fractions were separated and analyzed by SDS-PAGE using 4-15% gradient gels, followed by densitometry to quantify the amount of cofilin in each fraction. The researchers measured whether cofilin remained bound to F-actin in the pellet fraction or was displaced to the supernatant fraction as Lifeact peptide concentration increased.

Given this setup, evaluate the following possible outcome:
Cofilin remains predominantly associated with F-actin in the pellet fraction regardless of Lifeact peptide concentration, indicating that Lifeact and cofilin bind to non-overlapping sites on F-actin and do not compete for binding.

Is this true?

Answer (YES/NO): NO